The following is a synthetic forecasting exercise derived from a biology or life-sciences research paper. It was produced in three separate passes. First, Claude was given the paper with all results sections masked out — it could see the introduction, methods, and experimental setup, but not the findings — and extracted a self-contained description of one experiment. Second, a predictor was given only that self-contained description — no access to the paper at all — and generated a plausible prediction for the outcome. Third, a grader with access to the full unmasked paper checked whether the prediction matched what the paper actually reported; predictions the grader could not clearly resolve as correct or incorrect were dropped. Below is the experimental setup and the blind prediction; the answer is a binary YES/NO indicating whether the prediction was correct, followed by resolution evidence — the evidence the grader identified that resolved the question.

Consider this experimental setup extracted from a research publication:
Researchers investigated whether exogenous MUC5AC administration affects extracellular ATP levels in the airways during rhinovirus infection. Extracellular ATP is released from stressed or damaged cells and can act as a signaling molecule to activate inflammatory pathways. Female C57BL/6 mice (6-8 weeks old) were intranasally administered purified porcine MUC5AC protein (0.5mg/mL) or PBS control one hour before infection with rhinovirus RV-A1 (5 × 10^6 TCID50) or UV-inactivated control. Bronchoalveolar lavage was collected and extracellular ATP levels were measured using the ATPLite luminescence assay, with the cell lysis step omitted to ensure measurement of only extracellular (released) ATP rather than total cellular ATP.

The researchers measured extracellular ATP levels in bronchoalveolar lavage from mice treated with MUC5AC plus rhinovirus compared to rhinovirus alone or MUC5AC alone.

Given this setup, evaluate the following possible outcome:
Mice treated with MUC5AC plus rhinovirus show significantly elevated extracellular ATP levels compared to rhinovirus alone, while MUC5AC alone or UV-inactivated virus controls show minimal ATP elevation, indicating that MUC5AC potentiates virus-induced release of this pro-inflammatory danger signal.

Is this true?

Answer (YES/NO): YES